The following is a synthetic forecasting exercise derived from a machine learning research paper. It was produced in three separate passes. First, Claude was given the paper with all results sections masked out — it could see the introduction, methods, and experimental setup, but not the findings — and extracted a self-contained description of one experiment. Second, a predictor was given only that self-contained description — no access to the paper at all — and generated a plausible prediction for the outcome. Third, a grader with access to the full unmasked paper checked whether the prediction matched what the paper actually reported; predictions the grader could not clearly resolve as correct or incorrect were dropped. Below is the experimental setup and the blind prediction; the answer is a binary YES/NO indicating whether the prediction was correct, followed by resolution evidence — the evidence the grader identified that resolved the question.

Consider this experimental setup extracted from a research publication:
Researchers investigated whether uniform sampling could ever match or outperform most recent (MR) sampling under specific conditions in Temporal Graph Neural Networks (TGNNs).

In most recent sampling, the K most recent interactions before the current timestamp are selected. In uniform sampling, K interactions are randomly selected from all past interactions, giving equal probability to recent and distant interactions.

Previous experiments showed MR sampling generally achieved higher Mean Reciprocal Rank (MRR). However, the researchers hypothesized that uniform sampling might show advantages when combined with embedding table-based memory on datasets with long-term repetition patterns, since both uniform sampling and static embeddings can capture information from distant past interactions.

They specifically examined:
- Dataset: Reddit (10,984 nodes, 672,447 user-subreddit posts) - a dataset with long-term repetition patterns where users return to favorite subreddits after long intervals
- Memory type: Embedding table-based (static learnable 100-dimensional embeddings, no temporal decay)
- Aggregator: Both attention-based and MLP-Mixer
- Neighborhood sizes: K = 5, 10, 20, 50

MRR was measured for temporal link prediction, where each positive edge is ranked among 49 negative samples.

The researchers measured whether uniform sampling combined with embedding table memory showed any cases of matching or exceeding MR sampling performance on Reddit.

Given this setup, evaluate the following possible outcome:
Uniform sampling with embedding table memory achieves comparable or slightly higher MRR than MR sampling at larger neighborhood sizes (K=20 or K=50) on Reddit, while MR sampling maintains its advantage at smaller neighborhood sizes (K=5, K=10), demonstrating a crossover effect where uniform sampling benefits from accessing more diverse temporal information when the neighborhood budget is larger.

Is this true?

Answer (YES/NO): NO